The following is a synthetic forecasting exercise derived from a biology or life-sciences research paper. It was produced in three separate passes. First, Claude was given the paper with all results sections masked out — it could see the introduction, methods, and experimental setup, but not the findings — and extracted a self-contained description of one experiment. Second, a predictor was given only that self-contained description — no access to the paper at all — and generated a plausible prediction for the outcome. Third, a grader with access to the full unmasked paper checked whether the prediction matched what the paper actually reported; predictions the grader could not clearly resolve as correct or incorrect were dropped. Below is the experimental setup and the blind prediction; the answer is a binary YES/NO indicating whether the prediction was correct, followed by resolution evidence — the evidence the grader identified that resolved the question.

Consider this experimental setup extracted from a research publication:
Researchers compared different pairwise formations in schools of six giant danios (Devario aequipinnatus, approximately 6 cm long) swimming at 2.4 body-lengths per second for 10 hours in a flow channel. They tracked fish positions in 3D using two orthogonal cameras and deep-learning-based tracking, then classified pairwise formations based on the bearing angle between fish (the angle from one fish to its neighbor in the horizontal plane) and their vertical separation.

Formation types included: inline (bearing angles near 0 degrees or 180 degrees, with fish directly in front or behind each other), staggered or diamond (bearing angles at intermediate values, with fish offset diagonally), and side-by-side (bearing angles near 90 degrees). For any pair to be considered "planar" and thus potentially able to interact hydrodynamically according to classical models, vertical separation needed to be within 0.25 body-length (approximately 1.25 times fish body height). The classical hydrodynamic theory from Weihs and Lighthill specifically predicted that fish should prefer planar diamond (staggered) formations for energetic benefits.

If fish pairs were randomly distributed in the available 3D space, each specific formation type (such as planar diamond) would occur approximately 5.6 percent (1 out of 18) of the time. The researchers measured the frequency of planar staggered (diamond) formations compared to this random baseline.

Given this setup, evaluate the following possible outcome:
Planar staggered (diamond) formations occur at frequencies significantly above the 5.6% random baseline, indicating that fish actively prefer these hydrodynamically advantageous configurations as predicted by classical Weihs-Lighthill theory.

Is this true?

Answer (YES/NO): NO